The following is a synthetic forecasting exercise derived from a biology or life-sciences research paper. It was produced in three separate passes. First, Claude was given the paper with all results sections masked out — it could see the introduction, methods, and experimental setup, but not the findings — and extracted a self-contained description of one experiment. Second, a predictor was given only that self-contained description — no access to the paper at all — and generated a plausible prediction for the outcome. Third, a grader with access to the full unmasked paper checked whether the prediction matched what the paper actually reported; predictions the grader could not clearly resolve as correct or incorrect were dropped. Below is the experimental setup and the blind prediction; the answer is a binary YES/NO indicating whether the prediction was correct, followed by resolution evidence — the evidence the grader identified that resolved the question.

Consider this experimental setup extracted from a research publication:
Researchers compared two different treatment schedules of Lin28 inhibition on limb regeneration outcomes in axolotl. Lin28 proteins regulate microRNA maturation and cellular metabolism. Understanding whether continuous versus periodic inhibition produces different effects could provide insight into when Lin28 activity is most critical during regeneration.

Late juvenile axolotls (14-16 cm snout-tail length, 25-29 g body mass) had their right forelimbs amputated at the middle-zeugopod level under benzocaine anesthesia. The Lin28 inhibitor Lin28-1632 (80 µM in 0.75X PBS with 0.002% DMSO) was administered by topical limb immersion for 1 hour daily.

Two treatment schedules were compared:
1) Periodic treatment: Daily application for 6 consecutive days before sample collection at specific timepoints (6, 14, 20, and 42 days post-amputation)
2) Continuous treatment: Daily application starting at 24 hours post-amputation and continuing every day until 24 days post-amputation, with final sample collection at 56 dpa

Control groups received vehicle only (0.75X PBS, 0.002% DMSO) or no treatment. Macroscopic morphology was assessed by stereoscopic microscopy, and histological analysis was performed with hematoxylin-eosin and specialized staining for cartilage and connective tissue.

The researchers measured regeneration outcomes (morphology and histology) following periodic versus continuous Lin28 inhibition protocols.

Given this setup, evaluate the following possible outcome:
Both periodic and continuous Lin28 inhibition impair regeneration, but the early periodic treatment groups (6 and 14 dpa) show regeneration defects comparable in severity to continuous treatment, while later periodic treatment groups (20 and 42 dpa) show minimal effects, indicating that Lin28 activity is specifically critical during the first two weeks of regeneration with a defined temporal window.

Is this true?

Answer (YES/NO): NO